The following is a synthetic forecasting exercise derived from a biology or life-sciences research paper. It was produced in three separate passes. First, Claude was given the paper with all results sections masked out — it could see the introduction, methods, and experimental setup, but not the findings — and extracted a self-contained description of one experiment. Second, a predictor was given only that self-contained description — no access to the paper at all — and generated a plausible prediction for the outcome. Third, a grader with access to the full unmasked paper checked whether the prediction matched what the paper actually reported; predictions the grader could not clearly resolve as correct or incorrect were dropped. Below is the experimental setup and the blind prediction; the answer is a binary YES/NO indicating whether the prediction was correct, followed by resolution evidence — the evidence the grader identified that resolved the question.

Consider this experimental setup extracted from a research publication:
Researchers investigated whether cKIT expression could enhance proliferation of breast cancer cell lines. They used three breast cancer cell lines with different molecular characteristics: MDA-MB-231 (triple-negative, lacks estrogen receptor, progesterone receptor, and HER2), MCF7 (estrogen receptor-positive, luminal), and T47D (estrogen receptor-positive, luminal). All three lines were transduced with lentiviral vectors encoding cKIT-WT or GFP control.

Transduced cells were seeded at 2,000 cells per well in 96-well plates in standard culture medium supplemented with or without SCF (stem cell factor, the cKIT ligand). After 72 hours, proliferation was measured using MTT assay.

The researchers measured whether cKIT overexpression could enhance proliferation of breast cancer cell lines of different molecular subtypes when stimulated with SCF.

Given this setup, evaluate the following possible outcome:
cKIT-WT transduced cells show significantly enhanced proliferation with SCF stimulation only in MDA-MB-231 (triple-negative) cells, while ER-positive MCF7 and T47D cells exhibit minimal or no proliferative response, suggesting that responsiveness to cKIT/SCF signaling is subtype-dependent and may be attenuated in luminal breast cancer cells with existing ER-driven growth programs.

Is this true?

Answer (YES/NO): NO